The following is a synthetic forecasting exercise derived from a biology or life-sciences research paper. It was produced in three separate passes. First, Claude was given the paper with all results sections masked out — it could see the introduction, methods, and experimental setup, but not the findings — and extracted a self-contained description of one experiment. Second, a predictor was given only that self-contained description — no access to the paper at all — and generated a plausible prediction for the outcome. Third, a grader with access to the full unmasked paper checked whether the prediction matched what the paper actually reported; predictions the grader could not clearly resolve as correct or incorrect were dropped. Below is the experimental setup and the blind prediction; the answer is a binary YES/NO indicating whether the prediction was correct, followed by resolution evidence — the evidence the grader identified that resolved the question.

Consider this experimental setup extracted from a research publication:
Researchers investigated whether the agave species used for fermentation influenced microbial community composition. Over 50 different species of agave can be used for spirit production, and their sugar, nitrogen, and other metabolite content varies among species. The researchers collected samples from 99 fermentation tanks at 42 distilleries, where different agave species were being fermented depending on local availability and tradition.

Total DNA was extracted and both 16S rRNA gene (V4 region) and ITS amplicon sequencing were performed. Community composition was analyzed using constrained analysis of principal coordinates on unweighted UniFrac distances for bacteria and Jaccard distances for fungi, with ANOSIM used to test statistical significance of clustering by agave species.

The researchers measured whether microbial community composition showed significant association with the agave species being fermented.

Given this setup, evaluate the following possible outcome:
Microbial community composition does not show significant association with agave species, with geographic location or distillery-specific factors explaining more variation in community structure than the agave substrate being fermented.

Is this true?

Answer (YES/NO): YES